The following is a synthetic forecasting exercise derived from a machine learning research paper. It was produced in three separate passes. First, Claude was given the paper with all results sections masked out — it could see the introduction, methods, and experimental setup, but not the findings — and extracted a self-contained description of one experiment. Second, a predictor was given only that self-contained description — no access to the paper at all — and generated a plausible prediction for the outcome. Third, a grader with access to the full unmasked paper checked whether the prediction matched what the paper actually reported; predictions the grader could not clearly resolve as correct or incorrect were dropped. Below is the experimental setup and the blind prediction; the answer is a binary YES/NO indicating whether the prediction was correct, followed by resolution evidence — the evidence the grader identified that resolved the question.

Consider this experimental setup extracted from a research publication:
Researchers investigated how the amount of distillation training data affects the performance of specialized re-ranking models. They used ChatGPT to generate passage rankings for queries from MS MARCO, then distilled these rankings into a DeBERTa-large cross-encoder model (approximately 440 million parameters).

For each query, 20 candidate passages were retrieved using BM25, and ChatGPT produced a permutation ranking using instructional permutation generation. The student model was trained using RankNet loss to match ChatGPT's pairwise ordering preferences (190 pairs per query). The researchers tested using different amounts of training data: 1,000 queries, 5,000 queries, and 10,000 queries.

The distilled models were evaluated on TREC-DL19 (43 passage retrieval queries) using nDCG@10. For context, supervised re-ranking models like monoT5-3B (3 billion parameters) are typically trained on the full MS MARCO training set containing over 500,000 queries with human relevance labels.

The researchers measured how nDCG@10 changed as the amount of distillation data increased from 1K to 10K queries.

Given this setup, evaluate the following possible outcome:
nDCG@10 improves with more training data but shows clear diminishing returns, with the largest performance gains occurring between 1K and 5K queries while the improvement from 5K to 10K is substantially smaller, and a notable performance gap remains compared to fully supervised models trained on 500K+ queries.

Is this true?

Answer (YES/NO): NO